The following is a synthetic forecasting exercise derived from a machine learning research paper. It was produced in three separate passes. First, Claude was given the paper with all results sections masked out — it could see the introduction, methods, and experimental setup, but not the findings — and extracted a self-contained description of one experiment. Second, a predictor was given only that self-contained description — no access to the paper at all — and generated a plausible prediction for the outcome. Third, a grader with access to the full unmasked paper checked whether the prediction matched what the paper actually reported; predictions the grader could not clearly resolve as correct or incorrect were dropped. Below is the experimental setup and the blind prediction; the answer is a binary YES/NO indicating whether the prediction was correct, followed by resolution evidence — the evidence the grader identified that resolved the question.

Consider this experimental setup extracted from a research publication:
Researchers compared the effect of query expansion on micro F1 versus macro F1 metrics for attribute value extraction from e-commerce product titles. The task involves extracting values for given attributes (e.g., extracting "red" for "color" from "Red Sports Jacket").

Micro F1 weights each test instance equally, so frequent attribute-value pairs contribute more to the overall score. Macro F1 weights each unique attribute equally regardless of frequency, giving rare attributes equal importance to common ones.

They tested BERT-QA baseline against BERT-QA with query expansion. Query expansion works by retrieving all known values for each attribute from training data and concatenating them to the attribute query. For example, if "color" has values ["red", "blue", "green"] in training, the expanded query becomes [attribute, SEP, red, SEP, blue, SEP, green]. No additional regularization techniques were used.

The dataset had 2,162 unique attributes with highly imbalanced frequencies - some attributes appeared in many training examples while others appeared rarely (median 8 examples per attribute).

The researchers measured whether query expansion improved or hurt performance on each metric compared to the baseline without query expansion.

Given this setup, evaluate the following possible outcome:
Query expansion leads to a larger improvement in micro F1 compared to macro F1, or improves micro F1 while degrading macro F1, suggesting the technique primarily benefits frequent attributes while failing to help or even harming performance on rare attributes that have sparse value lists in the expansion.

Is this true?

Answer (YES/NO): YES